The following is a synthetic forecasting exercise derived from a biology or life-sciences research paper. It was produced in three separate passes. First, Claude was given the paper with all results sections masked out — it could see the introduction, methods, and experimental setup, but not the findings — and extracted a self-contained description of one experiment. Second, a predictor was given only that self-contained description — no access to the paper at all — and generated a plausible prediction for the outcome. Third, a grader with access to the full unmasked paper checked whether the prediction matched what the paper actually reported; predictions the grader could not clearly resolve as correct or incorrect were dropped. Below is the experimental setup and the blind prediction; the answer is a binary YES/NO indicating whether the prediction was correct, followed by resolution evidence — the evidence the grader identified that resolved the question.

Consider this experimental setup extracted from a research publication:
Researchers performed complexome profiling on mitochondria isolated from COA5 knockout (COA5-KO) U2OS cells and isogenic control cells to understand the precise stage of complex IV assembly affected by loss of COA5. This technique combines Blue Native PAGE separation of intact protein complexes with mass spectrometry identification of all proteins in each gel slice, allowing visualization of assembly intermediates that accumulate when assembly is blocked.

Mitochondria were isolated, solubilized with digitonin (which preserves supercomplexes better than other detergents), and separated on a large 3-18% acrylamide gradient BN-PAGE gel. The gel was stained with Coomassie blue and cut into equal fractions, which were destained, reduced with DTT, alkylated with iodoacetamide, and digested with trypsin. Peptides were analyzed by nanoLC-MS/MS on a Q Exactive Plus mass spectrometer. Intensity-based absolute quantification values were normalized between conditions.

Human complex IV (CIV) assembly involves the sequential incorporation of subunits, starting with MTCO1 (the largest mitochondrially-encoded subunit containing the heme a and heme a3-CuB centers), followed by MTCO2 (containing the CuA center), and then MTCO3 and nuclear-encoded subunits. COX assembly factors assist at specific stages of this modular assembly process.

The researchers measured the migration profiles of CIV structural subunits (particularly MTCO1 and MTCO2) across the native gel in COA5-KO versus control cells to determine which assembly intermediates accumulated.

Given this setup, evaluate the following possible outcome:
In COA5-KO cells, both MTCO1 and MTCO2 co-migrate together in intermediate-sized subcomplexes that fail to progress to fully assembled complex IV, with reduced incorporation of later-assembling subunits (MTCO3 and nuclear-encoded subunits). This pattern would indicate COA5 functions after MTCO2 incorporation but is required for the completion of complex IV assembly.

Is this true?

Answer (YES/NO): NO